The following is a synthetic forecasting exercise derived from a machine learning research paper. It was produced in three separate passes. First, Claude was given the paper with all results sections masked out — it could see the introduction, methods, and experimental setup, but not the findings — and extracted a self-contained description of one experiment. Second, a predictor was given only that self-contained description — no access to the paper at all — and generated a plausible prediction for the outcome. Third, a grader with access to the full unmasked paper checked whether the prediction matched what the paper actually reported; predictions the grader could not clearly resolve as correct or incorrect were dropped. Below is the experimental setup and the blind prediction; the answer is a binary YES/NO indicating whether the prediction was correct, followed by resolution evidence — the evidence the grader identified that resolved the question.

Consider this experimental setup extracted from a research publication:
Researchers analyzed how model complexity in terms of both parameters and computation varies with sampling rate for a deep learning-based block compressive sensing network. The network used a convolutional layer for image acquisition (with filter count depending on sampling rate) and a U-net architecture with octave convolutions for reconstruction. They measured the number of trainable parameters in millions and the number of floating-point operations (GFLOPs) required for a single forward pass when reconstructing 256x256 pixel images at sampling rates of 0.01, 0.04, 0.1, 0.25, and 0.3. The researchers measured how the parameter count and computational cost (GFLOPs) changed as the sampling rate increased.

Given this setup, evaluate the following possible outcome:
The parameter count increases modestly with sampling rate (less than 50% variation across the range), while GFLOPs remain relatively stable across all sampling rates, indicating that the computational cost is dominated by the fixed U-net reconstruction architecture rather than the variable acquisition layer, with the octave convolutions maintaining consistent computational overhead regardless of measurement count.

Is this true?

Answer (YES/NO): YES